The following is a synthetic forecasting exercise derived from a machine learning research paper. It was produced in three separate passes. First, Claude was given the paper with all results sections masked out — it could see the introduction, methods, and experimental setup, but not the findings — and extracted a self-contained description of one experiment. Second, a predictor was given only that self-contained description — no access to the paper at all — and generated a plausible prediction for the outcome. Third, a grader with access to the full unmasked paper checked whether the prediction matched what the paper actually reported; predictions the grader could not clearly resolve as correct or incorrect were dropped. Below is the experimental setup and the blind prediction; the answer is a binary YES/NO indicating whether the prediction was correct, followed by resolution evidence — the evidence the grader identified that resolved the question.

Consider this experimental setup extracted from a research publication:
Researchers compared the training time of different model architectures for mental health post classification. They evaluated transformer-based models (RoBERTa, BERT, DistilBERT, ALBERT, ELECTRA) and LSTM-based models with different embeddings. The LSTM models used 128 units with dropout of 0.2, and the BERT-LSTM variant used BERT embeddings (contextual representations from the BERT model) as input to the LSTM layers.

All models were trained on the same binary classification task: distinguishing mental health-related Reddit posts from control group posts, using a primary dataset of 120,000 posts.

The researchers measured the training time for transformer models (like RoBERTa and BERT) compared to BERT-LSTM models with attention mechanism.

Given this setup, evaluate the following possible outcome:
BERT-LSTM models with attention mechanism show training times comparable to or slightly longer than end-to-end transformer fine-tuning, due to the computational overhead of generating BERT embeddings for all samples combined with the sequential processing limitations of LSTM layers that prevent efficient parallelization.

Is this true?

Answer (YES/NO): NO